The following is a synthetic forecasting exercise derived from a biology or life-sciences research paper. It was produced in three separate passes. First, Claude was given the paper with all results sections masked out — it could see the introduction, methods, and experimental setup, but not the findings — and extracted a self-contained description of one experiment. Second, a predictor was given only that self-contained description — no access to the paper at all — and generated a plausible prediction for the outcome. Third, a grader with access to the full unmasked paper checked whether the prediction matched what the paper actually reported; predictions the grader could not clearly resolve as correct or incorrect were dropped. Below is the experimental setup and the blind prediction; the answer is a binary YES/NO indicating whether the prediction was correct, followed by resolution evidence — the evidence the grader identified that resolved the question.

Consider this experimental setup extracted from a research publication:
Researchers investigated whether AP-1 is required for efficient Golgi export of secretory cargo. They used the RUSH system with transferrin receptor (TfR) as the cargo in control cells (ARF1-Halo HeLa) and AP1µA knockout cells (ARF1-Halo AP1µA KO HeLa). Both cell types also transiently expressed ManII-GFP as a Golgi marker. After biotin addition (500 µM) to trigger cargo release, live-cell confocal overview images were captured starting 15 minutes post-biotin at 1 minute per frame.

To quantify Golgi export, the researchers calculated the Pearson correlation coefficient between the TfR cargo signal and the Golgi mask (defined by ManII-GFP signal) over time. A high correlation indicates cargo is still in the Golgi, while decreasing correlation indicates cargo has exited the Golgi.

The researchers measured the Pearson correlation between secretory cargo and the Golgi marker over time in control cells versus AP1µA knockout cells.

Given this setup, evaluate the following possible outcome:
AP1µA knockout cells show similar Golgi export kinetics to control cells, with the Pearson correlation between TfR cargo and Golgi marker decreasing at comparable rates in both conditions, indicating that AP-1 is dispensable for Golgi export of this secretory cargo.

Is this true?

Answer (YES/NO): NO